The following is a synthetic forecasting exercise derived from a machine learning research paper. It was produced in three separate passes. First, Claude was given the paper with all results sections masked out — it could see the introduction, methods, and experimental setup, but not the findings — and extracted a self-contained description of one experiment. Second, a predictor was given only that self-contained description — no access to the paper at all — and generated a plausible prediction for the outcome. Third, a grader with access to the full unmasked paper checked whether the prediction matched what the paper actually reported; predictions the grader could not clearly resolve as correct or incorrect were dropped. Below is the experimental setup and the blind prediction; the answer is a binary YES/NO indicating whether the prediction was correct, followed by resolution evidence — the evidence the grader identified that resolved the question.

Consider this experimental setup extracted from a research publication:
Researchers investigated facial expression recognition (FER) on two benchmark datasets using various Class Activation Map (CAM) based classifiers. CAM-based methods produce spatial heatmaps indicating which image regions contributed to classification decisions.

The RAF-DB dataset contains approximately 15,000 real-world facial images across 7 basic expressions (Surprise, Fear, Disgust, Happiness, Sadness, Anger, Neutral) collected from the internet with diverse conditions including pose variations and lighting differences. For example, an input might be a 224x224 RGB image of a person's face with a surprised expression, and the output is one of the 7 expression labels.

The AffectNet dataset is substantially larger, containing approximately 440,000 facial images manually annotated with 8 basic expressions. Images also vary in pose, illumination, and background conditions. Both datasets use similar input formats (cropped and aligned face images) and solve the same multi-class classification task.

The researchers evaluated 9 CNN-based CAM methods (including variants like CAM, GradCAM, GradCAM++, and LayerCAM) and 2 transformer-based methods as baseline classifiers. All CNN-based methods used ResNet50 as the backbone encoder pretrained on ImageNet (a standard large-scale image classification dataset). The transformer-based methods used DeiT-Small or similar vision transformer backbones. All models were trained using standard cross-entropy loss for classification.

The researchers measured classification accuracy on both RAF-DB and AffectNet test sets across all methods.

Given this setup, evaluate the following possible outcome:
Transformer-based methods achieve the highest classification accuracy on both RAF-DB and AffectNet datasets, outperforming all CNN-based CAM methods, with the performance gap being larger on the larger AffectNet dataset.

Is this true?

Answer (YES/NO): NO